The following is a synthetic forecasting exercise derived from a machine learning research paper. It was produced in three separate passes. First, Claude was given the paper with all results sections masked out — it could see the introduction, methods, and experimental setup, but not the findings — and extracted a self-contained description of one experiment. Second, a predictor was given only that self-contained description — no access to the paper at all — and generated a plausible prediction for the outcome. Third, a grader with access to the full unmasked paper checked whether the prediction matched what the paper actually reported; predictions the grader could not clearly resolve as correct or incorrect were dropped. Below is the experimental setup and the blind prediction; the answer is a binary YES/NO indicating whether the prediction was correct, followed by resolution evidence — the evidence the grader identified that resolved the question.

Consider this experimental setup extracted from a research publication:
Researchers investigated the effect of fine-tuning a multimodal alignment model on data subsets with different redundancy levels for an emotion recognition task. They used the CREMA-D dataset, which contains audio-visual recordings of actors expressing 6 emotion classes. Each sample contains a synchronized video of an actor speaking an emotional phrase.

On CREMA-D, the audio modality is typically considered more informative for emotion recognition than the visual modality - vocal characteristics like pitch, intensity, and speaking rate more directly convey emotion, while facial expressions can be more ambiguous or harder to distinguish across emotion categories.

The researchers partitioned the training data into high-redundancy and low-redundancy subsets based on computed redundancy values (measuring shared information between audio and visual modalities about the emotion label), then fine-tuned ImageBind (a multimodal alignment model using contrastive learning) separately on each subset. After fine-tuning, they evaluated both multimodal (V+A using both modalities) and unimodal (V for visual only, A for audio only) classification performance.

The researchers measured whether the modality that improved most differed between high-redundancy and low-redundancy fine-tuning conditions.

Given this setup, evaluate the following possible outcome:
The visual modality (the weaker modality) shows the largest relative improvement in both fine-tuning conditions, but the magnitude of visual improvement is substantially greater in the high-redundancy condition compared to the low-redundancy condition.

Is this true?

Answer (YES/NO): NO